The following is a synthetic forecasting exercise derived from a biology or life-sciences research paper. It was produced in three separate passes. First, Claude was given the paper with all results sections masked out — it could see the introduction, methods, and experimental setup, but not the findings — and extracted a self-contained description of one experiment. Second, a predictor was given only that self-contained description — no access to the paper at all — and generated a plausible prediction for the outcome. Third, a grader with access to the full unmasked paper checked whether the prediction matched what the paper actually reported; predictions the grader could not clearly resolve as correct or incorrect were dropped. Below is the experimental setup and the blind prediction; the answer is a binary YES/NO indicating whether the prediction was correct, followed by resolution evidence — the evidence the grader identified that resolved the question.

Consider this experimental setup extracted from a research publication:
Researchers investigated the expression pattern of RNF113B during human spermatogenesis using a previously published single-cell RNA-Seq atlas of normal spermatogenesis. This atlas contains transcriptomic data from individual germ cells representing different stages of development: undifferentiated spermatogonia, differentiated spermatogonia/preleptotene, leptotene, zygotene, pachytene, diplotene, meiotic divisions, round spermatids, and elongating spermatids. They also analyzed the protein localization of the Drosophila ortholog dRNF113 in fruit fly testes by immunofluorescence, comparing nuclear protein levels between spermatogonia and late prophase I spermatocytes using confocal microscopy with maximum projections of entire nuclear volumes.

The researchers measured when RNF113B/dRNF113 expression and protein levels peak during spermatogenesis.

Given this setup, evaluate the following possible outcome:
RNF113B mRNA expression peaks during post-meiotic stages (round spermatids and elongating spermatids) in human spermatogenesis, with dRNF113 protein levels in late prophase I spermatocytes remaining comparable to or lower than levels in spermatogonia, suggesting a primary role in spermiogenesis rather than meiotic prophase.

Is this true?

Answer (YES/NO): NO